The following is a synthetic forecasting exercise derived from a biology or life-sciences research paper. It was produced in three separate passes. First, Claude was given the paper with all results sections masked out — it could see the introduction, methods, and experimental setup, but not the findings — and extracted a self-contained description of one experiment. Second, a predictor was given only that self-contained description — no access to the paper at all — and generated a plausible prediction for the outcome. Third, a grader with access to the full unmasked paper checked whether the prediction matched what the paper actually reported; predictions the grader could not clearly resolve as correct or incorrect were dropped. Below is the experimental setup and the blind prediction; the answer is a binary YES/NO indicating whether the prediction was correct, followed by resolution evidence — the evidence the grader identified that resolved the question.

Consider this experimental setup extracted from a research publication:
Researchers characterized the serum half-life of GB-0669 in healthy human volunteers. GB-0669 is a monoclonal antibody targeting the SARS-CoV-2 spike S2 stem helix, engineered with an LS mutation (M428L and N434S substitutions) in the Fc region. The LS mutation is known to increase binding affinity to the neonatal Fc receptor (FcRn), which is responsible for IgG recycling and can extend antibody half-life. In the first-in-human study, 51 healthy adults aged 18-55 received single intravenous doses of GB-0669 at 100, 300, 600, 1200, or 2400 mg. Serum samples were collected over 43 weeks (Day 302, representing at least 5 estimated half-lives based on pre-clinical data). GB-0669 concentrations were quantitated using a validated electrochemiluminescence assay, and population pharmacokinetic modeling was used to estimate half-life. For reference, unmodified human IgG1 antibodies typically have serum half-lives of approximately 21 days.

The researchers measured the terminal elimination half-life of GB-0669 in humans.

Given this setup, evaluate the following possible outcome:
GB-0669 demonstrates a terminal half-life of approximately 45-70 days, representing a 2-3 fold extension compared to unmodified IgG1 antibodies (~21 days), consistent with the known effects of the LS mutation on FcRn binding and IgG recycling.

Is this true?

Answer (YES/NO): YES